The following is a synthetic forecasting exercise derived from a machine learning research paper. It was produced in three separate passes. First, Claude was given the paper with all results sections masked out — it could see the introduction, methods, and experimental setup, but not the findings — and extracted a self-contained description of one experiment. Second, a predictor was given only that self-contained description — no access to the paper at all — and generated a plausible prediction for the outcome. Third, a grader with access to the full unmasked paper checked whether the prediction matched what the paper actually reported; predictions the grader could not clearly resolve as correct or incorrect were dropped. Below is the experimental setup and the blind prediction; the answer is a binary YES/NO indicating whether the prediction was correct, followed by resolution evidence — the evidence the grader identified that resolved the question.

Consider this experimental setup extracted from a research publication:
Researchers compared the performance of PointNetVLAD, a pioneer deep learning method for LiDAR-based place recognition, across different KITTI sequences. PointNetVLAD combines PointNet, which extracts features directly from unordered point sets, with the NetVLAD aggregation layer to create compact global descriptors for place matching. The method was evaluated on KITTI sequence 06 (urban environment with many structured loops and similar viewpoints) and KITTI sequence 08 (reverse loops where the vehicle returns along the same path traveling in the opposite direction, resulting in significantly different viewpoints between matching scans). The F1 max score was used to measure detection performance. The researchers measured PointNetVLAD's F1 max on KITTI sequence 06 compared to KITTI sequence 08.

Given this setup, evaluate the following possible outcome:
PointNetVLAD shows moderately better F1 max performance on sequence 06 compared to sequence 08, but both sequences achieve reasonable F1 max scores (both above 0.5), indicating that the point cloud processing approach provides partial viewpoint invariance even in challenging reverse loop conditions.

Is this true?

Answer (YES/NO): NO